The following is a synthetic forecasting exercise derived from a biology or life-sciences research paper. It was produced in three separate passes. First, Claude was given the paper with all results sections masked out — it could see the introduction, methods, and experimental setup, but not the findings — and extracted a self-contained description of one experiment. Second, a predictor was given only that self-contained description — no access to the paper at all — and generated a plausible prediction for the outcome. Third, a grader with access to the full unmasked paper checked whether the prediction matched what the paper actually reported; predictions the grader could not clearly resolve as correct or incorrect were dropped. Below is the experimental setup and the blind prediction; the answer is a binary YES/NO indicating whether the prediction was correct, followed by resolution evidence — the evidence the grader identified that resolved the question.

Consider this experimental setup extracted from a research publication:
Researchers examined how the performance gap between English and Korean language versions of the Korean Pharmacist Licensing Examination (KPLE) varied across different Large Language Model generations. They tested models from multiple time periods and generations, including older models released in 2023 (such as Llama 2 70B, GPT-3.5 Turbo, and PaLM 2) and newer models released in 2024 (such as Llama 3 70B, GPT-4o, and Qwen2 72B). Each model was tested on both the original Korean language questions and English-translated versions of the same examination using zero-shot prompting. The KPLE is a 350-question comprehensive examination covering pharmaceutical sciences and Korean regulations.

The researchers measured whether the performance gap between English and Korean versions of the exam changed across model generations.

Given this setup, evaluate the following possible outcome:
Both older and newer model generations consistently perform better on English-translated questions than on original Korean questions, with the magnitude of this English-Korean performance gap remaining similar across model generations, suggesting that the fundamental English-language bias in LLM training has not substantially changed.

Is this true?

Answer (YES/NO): NO